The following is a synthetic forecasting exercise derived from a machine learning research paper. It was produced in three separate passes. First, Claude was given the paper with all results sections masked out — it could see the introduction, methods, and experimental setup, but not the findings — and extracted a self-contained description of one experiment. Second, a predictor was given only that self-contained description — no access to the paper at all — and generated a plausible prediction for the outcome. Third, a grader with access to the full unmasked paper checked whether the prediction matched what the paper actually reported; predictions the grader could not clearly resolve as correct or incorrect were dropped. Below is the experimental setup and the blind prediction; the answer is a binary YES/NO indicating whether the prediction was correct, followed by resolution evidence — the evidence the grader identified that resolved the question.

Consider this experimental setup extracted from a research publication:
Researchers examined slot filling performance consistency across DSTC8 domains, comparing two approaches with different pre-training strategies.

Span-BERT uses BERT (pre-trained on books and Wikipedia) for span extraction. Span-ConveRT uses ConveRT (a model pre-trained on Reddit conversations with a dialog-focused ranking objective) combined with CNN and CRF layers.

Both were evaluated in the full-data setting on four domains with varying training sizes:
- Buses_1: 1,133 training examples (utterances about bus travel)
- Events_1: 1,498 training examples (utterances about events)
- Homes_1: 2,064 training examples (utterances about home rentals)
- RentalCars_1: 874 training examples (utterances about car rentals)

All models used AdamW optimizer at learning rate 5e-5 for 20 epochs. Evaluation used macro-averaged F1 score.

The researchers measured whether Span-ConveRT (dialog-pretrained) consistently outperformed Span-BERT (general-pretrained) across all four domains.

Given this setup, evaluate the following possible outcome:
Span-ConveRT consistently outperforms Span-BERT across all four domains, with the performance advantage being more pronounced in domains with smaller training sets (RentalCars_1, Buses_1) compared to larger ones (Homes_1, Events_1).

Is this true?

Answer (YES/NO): NO